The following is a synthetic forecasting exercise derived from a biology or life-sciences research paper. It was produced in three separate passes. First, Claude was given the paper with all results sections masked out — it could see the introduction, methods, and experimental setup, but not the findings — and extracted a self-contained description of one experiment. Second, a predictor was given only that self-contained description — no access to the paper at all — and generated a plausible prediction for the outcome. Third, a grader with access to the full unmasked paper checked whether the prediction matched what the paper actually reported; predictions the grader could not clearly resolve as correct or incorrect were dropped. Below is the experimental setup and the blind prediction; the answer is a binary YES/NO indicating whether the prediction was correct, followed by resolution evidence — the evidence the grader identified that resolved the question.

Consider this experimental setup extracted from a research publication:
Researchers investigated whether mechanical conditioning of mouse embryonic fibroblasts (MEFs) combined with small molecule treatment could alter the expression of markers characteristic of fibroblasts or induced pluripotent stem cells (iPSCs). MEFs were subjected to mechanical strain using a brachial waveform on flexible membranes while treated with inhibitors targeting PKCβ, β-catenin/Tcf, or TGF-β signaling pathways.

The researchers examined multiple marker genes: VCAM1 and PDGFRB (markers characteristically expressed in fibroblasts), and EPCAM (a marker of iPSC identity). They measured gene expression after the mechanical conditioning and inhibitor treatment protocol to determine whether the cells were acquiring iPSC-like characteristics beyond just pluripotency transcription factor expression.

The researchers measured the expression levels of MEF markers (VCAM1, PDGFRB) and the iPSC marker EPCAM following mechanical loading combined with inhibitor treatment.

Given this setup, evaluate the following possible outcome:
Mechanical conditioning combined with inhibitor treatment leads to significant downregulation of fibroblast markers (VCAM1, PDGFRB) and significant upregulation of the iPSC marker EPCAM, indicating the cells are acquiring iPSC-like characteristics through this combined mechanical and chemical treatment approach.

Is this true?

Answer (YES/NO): NO